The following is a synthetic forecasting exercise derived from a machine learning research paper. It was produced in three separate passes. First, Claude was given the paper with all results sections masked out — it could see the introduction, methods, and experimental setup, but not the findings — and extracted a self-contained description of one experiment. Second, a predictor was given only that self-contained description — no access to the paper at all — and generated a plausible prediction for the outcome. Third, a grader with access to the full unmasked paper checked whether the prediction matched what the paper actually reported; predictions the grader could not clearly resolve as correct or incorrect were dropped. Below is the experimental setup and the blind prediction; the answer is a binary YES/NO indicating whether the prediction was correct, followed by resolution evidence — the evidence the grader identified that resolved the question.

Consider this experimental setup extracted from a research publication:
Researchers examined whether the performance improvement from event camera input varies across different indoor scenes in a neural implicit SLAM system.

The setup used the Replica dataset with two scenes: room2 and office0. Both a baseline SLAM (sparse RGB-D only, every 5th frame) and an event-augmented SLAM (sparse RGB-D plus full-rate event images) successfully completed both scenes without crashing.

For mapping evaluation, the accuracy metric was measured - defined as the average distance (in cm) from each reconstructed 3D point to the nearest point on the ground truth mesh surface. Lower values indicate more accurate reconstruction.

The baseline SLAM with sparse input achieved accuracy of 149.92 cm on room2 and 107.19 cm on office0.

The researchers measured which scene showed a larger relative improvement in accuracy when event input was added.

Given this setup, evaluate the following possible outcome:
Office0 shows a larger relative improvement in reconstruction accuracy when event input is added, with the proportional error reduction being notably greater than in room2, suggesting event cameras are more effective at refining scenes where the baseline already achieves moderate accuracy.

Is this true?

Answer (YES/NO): NO